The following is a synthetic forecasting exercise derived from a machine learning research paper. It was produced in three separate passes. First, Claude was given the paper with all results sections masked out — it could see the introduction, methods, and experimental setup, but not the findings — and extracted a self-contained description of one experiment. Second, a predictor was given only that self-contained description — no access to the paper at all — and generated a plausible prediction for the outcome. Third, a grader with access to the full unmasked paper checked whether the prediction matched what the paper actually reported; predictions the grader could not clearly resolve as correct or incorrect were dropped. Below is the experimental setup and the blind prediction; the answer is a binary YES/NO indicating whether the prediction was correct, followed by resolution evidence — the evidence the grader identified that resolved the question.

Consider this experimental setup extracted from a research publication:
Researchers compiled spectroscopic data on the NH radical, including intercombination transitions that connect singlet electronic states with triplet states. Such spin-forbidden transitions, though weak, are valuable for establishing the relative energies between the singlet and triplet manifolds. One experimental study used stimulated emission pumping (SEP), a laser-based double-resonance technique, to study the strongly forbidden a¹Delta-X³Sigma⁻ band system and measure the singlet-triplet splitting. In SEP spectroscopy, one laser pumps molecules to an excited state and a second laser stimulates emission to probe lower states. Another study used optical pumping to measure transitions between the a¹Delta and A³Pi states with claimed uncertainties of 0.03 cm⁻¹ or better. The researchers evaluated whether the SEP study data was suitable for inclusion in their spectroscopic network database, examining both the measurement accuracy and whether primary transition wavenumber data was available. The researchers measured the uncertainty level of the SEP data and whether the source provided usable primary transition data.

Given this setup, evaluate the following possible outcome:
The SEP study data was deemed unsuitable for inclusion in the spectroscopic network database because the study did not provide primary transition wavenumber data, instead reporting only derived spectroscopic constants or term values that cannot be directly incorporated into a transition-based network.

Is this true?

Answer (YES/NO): YES